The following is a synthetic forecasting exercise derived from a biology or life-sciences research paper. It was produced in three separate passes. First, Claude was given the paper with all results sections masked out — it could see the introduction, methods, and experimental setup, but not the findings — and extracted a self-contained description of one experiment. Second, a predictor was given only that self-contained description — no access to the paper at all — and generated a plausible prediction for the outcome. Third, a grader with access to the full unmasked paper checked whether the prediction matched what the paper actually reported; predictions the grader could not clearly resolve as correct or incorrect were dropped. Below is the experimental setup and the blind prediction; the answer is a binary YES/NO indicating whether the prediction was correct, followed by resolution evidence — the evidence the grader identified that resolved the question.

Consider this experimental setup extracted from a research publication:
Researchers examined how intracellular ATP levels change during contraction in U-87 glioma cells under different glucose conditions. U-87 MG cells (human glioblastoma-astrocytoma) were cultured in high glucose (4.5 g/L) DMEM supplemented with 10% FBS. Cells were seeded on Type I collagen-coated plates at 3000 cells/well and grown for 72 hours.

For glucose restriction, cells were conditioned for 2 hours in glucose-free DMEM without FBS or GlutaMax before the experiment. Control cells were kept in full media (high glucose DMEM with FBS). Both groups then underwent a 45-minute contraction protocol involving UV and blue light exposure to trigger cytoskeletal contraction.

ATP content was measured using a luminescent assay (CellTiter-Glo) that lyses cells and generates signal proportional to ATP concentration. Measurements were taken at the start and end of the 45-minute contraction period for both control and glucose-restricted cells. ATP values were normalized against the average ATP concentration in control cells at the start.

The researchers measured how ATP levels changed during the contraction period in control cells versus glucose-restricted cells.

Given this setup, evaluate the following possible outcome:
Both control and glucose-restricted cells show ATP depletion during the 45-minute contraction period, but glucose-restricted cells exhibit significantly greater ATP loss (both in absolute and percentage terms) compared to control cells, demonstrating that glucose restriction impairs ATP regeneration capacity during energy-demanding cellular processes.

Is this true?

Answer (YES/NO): NO